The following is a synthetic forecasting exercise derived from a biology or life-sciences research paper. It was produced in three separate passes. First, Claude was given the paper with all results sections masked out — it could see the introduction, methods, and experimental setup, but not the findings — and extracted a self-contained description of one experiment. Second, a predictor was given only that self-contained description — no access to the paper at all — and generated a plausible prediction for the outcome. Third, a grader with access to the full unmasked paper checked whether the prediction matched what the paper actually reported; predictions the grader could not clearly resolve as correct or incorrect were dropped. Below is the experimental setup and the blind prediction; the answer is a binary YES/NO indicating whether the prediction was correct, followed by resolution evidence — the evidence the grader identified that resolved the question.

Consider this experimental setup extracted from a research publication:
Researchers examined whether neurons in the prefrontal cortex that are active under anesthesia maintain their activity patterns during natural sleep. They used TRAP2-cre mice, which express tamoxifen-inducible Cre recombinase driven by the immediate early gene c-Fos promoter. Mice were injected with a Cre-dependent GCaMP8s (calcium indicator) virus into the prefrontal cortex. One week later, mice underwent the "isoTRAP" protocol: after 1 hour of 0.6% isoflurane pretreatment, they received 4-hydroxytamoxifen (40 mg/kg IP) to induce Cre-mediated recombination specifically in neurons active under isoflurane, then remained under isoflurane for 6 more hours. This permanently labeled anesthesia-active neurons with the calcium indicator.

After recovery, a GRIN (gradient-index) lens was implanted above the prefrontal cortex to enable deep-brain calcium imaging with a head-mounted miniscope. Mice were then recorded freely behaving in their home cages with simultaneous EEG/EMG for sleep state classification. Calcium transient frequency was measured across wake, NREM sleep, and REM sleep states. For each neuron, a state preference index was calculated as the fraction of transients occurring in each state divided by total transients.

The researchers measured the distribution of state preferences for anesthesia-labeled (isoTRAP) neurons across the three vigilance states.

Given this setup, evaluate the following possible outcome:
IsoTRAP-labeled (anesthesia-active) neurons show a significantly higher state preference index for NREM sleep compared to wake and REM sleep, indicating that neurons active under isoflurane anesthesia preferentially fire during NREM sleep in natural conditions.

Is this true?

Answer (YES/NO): YES